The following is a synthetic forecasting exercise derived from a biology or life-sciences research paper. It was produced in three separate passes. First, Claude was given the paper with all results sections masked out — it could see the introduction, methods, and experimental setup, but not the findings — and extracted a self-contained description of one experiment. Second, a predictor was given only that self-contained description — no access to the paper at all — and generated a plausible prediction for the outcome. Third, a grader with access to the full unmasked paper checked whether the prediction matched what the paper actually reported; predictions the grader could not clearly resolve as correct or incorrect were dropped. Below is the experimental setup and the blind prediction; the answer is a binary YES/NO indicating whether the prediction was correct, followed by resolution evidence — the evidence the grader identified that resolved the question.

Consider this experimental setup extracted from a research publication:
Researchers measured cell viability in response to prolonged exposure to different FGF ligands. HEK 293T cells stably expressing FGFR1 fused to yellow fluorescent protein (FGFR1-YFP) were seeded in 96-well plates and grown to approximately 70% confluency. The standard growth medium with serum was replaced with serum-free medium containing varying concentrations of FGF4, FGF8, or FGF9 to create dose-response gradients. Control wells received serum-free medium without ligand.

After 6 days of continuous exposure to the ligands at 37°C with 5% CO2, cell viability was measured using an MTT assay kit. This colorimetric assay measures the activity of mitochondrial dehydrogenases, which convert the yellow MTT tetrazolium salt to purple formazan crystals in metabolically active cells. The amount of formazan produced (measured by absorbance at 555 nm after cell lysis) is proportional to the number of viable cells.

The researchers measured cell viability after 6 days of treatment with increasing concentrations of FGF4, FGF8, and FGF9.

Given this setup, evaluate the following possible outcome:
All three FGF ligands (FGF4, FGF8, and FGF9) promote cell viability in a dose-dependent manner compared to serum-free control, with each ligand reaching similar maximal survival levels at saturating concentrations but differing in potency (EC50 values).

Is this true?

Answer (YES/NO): NO